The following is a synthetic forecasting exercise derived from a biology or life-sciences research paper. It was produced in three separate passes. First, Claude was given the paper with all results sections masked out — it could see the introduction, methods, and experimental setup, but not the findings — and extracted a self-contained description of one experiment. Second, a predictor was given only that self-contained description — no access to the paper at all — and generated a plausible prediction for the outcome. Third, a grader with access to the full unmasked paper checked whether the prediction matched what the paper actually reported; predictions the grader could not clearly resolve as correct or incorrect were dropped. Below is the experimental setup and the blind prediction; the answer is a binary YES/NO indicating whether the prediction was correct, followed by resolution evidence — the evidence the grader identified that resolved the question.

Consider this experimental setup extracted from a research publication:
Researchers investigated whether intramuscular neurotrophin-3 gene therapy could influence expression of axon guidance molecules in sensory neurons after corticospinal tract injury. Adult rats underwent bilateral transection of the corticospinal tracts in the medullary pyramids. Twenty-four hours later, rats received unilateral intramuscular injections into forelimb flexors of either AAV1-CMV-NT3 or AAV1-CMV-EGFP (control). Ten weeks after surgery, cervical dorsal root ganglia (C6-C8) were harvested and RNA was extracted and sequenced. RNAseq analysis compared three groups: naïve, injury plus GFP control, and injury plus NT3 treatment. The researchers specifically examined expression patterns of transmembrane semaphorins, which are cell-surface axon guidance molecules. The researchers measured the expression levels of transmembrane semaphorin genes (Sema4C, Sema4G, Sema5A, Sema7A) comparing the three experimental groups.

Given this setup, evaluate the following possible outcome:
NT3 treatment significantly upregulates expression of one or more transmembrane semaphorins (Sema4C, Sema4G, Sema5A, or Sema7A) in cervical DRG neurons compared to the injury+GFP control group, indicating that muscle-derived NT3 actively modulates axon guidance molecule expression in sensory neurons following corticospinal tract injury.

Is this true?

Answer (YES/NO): YES